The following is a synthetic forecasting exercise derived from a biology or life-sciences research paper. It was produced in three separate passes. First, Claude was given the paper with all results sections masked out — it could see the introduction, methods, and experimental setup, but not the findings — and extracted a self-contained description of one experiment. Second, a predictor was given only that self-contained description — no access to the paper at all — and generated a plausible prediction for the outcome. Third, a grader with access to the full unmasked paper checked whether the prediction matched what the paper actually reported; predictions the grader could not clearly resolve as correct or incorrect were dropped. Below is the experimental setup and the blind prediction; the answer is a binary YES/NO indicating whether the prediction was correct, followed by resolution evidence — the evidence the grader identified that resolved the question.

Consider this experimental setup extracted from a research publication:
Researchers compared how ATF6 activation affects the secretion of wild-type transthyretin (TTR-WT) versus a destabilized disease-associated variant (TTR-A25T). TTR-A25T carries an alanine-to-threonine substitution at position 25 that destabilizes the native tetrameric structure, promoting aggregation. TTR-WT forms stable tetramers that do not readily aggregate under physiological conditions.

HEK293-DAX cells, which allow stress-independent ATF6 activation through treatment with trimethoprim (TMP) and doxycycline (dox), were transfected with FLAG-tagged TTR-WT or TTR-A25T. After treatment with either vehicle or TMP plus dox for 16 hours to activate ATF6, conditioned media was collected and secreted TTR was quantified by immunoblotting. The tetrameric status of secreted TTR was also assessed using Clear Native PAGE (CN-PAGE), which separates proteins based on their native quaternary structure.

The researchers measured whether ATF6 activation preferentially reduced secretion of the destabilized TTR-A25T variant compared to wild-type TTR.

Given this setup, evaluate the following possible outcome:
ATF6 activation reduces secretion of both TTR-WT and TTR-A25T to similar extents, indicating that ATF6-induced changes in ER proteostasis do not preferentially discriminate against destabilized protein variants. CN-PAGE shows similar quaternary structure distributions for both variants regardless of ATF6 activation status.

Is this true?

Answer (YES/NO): NO